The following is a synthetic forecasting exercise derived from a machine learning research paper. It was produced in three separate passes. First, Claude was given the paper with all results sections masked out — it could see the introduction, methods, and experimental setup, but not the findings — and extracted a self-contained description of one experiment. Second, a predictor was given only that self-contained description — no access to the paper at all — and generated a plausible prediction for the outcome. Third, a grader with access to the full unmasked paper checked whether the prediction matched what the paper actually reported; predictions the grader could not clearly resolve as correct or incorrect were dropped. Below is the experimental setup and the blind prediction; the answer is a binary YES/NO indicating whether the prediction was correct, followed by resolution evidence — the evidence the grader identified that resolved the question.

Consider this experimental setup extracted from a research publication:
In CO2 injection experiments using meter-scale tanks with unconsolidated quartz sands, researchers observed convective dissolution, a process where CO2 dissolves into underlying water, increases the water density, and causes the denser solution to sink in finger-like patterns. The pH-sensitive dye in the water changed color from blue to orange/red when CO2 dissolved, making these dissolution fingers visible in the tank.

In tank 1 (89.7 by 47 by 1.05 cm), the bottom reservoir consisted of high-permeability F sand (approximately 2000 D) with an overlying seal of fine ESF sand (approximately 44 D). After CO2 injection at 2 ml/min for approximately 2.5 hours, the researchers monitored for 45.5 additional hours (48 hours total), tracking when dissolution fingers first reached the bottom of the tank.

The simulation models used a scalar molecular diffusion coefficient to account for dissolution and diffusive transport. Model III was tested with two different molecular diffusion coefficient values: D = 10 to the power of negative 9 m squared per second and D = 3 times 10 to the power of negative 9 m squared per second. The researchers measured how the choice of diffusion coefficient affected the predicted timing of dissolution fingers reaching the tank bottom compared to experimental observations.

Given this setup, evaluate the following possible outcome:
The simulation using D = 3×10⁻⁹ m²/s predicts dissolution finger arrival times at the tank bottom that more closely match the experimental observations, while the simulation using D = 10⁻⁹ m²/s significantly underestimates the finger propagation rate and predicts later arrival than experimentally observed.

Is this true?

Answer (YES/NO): NO